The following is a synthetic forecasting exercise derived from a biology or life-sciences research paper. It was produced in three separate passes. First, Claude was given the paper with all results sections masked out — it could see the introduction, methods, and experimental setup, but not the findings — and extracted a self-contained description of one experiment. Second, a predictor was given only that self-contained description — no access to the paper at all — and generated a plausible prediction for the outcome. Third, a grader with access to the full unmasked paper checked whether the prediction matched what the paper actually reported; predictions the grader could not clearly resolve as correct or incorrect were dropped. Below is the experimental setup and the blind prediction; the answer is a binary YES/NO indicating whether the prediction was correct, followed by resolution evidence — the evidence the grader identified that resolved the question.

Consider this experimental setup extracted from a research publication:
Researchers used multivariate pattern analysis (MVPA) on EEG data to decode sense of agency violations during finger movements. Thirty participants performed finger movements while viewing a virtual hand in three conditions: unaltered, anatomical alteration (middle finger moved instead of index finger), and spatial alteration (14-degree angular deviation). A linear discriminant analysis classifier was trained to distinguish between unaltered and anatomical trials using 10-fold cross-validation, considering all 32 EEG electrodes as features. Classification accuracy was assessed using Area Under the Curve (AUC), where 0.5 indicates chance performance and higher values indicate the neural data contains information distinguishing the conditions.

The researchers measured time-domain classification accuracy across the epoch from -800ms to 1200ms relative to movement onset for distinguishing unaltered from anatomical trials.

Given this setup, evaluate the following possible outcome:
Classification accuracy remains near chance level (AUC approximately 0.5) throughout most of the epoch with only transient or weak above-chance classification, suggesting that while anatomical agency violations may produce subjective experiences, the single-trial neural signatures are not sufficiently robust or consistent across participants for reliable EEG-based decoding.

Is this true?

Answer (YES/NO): NO